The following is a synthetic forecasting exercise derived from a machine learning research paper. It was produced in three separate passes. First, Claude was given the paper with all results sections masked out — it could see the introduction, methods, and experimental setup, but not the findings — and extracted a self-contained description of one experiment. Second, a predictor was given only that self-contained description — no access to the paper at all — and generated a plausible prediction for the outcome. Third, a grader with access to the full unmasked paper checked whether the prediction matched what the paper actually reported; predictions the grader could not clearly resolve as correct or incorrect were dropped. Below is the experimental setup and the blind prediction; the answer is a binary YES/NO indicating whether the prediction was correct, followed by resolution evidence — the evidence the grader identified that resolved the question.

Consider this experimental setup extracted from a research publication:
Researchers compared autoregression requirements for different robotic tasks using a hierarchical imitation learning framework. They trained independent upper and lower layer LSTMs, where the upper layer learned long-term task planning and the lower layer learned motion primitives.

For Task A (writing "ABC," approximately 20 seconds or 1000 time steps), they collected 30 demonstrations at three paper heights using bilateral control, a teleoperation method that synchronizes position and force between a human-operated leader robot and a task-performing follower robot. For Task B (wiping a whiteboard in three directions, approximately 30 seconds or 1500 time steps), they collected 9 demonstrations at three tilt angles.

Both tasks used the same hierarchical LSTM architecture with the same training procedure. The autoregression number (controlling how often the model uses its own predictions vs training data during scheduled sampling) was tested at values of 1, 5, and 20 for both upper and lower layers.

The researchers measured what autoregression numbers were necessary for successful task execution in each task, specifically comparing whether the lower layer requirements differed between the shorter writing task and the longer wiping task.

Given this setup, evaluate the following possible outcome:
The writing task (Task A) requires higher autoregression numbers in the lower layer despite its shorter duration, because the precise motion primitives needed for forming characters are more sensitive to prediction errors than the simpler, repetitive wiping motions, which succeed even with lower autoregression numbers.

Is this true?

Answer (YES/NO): NO